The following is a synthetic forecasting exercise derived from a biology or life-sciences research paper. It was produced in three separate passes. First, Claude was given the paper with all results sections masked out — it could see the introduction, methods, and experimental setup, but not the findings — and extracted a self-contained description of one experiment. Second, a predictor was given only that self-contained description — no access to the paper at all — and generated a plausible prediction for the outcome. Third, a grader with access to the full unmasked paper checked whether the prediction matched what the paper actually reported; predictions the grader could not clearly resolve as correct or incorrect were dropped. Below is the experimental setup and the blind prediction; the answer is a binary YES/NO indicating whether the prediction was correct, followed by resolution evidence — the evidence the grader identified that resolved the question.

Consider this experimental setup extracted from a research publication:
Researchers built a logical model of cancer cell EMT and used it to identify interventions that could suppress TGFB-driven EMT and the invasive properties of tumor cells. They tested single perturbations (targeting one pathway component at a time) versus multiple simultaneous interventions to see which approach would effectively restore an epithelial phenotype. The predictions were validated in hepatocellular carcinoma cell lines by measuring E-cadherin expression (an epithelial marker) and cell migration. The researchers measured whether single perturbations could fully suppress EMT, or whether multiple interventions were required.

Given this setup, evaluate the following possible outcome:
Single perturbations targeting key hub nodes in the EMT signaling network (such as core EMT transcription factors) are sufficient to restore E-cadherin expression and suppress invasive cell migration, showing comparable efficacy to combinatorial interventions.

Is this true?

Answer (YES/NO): NO